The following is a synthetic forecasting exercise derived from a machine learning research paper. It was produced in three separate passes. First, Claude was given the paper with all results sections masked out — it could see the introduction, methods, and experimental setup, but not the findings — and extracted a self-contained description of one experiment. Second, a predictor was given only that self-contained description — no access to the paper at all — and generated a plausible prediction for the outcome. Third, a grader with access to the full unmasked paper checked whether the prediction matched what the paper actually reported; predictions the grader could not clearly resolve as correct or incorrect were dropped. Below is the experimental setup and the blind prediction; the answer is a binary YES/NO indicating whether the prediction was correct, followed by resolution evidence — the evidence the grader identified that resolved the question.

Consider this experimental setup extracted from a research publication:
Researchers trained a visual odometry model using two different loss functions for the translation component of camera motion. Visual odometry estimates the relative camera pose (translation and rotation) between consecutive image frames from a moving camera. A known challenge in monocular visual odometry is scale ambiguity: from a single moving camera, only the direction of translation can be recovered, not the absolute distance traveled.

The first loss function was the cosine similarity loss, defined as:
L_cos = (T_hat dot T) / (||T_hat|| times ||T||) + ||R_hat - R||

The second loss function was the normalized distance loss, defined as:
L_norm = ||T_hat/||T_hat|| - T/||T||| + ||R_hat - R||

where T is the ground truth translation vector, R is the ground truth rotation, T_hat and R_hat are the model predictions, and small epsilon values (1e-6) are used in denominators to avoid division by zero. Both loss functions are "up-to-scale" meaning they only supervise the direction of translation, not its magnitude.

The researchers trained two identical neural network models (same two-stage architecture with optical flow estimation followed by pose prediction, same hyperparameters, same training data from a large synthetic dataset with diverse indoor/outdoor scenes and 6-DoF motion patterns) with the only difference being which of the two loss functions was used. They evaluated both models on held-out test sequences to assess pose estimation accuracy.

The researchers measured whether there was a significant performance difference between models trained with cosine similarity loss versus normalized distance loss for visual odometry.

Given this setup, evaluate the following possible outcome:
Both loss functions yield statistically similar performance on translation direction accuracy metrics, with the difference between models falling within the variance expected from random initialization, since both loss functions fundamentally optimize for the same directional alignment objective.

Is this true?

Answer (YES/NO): YES